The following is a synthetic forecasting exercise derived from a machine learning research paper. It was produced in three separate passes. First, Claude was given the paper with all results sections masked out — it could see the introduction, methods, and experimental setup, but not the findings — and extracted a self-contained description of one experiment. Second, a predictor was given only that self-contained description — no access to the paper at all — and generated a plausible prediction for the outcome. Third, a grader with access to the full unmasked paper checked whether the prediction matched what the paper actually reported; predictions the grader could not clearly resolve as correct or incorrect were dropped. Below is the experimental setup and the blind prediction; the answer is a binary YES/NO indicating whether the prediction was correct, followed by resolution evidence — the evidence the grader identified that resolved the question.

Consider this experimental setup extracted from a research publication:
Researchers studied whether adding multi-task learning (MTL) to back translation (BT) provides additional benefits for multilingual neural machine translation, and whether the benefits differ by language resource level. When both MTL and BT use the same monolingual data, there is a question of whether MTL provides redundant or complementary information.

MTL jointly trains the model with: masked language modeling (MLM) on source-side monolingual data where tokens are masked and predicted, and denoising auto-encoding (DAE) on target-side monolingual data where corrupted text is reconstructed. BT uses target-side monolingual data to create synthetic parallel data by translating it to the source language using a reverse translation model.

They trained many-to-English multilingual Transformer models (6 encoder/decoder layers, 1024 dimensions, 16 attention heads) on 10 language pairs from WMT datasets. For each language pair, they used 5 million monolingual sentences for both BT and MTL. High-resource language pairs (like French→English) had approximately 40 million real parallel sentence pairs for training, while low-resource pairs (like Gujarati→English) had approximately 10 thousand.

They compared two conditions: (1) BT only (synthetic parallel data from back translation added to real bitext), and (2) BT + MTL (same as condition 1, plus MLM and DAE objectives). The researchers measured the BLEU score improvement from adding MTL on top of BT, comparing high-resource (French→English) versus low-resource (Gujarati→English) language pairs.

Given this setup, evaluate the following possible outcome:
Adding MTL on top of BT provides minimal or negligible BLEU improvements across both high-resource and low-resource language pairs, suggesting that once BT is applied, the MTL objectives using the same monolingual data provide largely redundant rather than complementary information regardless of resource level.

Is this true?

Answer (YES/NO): NO